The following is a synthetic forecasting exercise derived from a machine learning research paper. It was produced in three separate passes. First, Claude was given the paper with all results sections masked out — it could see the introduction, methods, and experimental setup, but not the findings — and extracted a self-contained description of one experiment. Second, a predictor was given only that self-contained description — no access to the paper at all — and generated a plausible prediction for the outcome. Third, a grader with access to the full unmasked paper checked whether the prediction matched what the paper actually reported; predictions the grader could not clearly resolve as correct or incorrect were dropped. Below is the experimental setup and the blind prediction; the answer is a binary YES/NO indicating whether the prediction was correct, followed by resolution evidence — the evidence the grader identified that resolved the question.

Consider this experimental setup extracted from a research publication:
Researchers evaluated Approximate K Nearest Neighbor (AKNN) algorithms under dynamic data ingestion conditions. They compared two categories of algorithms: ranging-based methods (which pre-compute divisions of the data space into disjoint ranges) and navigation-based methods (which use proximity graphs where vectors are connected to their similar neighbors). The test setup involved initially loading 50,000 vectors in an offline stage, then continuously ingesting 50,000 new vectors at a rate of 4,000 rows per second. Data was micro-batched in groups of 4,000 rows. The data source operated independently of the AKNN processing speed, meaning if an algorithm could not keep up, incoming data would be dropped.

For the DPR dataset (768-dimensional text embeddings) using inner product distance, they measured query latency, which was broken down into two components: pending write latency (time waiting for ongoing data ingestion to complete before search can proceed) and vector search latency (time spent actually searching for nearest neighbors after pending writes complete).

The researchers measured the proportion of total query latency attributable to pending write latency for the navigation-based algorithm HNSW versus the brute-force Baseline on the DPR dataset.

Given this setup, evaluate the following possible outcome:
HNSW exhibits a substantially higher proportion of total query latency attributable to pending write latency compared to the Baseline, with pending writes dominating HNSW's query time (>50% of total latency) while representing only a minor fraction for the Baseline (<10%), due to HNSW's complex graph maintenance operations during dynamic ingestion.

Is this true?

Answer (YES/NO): NO